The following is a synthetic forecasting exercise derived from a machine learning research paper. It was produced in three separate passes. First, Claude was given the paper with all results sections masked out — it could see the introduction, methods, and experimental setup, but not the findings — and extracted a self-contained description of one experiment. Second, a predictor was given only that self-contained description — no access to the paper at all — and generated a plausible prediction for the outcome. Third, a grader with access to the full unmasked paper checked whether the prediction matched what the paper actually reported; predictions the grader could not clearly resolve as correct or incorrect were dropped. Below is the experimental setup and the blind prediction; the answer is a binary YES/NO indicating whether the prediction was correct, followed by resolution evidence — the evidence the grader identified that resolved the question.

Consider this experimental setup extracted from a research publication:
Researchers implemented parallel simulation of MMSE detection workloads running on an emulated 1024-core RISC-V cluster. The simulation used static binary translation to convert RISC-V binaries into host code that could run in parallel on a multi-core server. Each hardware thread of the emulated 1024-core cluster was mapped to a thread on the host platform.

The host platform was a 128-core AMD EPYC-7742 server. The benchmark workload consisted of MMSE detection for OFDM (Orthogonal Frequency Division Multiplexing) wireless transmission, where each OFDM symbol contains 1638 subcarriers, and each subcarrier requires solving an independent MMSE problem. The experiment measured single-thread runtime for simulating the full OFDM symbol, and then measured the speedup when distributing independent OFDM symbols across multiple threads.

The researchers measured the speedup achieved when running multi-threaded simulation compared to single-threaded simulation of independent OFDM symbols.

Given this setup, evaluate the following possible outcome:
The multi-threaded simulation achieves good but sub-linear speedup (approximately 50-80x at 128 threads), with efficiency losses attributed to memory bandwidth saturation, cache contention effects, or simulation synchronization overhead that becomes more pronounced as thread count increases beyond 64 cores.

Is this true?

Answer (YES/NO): NO